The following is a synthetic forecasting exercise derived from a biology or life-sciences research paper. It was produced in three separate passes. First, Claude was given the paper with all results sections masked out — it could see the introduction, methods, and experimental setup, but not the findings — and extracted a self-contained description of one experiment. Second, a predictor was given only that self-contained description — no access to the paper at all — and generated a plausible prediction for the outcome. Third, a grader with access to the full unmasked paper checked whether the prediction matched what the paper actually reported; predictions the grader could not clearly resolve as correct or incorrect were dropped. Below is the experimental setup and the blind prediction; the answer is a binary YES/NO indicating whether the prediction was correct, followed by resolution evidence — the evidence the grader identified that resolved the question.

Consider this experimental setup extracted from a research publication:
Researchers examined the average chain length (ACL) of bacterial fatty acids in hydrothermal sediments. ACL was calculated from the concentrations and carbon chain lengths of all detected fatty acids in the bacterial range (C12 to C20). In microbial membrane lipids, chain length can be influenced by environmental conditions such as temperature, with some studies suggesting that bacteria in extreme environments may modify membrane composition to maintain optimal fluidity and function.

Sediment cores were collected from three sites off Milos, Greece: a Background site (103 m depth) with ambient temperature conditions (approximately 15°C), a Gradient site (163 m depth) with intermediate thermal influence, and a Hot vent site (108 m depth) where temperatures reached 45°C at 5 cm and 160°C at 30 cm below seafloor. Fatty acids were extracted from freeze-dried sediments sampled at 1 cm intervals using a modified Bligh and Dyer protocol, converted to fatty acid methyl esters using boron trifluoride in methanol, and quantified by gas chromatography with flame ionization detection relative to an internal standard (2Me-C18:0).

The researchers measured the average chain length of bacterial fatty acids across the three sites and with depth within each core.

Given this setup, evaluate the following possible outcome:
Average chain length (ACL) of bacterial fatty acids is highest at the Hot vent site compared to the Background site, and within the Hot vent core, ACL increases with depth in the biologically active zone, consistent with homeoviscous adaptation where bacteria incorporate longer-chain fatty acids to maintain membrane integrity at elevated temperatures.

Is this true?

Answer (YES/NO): YES